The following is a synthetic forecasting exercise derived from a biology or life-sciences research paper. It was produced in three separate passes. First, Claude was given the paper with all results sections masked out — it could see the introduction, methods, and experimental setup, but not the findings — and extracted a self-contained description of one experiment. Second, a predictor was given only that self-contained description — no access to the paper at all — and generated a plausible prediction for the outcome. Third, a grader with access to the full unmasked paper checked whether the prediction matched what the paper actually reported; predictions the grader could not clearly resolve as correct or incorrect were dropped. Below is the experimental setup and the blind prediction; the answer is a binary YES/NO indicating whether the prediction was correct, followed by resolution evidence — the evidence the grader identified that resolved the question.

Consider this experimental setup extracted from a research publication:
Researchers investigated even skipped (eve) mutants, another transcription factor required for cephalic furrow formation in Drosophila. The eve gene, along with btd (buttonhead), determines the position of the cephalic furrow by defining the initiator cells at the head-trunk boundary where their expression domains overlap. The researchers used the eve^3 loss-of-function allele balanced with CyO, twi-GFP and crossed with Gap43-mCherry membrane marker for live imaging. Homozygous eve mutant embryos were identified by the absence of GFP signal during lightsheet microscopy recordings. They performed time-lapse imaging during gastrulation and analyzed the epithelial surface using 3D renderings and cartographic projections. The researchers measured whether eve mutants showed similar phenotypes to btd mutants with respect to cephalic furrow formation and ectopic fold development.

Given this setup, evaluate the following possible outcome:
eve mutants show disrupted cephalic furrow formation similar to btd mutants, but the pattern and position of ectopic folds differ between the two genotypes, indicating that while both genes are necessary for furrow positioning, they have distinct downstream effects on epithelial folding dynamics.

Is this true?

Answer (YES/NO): NO